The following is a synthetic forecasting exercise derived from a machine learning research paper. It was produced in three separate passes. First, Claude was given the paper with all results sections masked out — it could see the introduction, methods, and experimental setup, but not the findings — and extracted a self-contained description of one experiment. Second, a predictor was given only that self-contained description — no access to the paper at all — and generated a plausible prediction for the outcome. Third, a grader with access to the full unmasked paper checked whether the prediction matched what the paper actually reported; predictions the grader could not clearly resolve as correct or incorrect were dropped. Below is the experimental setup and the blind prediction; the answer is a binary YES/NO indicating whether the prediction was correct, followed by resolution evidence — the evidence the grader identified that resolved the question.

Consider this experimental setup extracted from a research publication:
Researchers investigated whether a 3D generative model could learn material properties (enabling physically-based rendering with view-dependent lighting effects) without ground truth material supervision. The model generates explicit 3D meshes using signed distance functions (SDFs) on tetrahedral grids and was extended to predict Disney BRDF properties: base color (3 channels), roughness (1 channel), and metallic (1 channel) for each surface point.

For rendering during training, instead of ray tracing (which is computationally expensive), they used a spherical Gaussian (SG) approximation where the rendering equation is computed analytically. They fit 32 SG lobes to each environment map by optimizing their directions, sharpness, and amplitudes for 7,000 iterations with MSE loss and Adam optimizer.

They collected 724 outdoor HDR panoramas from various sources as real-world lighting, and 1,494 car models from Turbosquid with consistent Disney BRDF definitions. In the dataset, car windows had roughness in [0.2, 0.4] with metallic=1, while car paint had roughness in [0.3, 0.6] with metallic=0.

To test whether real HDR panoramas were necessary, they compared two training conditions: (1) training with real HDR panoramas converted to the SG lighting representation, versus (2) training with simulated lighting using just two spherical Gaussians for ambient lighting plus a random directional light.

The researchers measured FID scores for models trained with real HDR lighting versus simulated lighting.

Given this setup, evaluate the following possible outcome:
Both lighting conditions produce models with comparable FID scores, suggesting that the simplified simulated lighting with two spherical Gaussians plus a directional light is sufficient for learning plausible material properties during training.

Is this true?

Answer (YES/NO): NO